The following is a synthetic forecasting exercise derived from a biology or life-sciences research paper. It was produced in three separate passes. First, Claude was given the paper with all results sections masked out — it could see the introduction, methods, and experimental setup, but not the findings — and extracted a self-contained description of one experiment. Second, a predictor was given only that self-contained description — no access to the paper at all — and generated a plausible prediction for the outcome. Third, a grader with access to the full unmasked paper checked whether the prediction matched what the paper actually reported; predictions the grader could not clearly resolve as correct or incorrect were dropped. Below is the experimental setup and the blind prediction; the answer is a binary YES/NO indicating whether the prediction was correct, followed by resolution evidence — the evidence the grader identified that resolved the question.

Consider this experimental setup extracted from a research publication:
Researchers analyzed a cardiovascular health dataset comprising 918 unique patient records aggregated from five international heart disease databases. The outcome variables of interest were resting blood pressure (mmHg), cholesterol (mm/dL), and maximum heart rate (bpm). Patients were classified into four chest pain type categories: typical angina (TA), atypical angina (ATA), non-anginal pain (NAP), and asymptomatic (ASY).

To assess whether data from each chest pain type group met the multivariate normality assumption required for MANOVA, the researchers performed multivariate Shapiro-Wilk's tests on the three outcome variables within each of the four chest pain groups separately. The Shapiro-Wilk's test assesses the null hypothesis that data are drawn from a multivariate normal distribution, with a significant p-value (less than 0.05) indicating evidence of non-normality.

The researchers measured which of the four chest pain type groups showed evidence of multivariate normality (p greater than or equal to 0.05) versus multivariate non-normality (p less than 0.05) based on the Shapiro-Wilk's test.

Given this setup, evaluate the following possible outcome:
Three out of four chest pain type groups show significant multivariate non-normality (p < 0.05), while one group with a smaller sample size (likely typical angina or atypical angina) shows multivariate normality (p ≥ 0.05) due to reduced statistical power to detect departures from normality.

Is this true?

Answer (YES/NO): YES